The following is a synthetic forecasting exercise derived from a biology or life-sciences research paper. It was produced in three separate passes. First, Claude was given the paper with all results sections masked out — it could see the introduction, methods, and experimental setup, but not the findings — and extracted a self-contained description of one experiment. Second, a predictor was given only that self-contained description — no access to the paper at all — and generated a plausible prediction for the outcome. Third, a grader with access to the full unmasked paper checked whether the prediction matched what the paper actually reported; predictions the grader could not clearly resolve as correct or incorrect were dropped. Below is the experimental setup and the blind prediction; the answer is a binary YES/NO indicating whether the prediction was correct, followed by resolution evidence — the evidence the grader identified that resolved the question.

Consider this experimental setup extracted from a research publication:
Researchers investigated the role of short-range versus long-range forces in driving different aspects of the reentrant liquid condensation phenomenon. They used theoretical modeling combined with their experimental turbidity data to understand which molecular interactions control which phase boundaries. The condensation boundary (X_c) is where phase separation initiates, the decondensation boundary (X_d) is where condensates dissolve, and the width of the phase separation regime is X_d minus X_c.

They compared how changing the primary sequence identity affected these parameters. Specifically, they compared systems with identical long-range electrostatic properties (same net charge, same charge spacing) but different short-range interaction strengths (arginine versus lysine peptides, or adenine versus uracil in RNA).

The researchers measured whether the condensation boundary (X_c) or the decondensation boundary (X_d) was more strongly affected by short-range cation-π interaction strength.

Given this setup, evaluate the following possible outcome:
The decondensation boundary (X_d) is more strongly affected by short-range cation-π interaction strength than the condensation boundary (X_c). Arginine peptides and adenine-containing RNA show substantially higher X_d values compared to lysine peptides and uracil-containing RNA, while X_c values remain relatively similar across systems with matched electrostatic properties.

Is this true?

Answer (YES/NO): YES